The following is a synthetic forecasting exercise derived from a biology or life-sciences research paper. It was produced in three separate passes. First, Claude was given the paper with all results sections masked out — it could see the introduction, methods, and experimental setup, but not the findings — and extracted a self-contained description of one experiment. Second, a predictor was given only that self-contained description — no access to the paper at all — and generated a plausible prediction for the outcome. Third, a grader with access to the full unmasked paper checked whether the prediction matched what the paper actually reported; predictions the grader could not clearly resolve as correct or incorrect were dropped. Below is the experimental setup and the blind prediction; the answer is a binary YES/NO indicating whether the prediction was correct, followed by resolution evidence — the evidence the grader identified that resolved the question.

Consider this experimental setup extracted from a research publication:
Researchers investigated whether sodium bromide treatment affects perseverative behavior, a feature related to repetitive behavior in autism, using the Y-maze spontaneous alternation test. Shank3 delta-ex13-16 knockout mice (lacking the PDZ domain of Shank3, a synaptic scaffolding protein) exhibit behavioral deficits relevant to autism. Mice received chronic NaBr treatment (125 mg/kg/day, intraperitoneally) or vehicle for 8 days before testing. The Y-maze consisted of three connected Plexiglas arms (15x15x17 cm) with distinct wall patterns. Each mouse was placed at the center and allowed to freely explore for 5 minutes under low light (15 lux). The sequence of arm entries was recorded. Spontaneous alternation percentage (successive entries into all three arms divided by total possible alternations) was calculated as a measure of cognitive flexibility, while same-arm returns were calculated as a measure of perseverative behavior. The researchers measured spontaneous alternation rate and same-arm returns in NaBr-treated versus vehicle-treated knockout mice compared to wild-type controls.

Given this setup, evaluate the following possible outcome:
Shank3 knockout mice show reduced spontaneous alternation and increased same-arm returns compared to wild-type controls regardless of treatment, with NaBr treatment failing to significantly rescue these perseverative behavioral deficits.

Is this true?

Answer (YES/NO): NO